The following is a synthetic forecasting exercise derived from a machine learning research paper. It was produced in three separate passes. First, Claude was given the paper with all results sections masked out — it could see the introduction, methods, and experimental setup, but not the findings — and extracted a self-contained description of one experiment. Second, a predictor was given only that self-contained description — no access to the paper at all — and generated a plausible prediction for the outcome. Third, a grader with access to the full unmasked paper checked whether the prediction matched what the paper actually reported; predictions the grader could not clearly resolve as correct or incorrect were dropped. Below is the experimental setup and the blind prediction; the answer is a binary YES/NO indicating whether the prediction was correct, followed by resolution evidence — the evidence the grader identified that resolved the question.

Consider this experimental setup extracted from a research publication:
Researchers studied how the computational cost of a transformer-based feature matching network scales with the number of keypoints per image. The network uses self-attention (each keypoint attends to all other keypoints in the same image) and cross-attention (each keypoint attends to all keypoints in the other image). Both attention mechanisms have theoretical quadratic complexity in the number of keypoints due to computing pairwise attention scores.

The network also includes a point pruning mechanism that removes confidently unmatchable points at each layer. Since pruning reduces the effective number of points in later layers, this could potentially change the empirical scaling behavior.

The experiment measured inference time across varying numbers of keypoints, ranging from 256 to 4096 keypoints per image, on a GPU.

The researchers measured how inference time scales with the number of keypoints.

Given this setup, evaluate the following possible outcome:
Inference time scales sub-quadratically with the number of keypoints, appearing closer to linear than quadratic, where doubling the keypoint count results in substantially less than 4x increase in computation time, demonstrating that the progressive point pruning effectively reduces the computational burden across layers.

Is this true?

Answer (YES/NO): NO